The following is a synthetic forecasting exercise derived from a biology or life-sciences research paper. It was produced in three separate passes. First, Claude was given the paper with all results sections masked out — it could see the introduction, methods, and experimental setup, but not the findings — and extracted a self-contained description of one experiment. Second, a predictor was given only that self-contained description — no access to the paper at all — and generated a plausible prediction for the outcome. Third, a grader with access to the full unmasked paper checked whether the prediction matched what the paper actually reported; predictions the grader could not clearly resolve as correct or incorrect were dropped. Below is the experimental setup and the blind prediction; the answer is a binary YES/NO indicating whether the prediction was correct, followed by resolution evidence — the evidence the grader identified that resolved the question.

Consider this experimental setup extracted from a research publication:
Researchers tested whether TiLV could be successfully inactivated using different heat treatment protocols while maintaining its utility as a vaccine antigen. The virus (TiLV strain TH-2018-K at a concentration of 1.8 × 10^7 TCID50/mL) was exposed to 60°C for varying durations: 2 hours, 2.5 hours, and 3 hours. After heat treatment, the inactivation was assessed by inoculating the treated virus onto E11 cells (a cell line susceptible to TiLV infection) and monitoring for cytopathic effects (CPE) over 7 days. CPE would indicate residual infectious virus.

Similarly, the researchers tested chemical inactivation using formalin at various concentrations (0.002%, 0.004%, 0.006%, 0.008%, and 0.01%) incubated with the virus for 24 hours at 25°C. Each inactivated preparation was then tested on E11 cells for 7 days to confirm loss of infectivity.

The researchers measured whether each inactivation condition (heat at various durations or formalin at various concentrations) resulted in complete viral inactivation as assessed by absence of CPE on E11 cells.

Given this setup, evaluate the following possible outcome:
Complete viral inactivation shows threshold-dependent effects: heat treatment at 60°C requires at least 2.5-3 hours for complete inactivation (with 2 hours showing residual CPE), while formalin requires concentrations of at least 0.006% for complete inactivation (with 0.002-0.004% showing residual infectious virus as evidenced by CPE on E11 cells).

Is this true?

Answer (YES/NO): NO